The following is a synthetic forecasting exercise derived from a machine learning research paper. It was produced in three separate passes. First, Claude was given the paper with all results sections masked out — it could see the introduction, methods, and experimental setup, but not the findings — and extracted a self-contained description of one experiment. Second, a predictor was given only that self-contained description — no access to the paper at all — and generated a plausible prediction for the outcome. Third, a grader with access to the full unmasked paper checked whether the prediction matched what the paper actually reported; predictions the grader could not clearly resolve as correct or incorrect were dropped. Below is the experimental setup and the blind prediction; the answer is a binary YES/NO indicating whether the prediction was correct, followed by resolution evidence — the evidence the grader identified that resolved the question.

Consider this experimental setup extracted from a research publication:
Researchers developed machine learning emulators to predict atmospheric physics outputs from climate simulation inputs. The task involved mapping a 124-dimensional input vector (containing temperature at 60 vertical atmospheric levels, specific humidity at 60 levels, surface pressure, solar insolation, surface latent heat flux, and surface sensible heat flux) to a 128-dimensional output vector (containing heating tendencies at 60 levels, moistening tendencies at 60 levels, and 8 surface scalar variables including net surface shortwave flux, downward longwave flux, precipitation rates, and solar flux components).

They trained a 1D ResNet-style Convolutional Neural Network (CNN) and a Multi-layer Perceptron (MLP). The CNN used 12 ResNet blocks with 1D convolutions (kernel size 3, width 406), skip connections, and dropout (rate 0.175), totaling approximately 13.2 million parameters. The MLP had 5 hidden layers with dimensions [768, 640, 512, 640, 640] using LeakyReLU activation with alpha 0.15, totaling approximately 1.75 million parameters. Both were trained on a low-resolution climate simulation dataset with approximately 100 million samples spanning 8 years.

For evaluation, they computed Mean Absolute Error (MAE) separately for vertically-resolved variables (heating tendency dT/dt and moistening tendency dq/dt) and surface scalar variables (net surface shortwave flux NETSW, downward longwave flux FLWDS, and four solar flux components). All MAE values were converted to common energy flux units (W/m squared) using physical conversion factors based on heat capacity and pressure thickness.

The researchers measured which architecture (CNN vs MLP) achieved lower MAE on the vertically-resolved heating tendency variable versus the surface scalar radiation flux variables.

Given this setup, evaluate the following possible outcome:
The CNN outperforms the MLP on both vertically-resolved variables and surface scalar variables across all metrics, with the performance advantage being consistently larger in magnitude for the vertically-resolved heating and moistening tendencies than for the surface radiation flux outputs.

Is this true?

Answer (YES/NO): NO